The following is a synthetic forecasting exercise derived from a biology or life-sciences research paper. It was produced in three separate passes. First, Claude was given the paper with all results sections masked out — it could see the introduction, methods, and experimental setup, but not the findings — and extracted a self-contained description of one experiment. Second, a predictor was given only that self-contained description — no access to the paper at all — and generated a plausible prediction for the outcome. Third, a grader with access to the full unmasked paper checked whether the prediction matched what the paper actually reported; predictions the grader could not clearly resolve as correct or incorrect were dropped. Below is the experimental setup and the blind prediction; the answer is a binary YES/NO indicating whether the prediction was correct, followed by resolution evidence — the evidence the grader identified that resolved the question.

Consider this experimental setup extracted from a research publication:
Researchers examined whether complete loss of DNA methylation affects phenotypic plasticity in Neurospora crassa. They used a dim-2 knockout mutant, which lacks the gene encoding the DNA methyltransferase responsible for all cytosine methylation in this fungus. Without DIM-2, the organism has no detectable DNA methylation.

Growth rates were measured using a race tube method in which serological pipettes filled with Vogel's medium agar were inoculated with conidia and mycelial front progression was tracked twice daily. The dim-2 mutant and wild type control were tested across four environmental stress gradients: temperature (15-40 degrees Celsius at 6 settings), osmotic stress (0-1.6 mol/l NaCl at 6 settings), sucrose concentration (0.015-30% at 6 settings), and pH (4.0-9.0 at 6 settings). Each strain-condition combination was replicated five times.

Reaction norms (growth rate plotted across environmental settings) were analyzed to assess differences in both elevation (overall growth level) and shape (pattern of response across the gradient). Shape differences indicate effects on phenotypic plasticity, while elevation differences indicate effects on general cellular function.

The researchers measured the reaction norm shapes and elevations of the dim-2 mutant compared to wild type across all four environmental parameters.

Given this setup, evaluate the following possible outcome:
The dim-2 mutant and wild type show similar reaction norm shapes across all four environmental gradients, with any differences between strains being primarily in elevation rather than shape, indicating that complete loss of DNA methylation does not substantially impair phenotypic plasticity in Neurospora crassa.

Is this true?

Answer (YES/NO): YES